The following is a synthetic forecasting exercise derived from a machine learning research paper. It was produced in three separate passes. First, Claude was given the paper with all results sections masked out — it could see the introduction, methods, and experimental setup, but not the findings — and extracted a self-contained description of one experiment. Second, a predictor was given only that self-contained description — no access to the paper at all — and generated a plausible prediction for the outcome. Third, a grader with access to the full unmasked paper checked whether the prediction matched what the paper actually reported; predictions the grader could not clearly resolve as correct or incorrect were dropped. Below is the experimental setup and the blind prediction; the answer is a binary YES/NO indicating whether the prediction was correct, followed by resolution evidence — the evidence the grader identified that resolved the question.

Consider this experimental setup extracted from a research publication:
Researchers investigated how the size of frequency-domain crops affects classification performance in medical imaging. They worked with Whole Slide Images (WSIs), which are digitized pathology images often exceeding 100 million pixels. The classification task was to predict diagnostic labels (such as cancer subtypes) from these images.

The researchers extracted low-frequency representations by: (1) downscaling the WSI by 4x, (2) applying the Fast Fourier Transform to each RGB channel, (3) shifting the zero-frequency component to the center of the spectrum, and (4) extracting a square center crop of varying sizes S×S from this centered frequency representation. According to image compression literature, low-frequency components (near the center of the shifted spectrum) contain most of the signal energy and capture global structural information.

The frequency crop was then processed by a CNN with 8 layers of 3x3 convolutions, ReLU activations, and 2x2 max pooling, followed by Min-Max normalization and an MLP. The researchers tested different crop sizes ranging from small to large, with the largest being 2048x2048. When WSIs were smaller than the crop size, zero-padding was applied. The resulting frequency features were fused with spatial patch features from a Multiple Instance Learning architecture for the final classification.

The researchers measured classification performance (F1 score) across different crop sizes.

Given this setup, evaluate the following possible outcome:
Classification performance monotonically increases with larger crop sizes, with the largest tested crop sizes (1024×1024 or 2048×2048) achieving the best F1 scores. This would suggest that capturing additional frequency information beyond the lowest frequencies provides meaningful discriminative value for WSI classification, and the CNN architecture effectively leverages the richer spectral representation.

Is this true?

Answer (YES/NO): YES